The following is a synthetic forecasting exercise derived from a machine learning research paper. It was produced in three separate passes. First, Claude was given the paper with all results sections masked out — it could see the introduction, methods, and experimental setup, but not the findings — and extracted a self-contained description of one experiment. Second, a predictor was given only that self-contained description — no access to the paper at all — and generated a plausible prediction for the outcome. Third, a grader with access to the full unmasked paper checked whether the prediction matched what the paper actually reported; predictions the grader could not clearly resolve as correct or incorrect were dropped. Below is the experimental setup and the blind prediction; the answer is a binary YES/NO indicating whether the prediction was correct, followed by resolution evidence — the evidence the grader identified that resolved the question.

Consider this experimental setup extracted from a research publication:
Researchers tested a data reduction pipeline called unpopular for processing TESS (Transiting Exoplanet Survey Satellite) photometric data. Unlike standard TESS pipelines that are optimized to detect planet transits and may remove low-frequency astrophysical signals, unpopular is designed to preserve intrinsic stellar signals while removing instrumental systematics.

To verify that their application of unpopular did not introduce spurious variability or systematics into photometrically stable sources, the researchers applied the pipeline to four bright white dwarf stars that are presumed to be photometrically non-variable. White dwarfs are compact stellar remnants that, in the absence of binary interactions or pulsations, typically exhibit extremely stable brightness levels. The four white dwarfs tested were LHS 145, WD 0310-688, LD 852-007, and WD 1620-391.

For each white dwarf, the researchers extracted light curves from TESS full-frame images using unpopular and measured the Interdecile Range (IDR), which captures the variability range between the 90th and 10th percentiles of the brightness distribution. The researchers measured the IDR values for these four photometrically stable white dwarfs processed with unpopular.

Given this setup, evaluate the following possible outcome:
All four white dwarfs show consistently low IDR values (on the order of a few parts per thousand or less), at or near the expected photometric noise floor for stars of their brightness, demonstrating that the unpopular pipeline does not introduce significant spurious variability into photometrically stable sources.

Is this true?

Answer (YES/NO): YES